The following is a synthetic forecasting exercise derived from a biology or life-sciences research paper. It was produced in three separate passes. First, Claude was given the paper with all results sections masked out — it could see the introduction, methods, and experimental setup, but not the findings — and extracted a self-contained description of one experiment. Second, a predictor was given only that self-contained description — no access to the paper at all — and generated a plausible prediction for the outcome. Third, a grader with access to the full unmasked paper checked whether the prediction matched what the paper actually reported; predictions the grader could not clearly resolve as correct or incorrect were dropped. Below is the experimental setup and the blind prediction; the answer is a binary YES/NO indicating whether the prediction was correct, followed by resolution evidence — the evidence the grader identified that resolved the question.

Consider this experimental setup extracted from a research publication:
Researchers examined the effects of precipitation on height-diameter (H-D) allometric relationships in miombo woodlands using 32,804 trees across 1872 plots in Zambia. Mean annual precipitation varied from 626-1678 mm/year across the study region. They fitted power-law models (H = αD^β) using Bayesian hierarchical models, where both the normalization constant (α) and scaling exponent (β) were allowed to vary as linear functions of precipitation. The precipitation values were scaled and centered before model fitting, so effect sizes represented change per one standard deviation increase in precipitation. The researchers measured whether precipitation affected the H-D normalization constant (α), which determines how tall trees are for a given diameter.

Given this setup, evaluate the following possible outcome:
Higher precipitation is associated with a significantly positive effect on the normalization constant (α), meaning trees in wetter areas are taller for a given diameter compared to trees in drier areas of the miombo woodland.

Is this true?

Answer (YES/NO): NO